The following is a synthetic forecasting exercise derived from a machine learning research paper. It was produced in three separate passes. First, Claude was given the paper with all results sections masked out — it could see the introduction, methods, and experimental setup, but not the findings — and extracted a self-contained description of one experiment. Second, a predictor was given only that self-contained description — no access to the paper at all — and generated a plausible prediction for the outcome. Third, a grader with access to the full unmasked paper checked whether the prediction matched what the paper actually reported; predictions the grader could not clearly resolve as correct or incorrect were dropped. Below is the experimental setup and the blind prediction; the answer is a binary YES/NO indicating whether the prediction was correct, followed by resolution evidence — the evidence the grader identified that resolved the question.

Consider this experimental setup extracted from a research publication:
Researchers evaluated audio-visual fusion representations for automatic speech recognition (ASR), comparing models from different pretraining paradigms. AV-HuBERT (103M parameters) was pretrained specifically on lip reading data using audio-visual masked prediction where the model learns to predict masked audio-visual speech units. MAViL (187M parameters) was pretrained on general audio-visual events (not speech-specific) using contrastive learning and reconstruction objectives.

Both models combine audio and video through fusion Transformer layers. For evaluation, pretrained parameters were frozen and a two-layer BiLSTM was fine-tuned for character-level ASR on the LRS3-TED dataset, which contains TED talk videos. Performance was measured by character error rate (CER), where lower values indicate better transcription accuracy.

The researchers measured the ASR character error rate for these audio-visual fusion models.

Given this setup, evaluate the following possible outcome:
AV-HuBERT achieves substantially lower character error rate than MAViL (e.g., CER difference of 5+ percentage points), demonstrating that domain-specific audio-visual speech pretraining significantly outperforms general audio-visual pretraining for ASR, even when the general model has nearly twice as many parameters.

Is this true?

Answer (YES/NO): YES